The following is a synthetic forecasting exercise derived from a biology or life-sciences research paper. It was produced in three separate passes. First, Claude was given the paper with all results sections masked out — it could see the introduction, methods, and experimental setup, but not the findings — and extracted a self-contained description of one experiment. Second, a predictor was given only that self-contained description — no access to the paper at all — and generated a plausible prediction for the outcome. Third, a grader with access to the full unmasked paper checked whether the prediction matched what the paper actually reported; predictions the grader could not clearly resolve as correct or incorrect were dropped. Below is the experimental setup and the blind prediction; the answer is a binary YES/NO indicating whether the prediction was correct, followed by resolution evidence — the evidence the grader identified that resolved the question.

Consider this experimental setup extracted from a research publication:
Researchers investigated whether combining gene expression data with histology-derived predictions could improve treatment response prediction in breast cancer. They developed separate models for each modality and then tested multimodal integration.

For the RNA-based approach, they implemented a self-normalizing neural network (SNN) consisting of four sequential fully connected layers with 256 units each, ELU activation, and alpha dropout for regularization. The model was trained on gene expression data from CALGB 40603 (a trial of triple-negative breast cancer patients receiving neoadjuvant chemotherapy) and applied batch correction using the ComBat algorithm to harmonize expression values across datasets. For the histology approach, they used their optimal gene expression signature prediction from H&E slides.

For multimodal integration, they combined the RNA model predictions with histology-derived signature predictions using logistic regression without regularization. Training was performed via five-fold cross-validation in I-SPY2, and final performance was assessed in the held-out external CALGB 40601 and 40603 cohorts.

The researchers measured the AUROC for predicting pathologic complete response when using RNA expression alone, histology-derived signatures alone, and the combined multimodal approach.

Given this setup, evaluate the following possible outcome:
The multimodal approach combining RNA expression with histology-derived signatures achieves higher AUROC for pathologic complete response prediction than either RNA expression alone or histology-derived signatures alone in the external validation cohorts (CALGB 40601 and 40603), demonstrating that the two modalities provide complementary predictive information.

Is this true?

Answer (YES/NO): NO